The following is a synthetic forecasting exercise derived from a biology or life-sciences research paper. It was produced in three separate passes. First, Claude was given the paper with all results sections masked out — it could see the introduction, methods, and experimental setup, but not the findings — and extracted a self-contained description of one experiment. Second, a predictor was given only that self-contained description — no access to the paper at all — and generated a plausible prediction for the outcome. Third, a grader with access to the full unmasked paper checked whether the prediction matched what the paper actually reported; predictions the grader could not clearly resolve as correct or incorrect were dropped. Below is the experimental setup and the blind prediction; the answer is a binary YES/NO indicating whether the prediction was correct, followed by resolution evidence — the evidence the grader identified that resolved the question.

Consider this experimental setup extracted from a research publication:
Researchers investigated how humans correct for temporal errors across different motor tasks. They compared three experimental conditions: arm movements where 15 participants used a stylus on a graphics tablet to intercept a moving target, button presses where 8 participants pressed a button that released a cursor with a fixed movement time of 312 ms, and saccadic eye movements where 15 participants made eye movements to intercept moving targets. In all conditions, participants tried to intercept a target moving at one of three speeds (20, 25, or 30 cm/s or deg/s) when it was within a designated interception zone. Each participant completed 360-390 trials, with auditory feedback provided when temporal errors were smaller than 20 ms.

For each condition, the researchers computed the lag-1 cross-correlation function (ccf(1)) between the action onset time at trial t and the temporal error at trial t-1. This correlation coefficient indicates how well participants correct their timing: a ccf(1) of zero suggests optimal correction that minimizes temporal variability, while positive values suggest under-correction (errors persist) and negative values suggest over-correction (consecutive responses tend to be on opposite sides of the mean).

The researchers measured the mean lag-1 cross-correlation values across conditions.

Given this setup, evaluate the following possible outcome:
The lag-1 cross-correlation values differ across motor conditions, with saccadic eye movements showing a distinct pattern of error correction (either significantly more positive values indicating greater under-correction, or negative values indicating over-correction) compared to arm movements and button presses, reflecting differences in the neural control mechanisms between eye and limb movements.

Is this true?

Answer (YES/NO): NO